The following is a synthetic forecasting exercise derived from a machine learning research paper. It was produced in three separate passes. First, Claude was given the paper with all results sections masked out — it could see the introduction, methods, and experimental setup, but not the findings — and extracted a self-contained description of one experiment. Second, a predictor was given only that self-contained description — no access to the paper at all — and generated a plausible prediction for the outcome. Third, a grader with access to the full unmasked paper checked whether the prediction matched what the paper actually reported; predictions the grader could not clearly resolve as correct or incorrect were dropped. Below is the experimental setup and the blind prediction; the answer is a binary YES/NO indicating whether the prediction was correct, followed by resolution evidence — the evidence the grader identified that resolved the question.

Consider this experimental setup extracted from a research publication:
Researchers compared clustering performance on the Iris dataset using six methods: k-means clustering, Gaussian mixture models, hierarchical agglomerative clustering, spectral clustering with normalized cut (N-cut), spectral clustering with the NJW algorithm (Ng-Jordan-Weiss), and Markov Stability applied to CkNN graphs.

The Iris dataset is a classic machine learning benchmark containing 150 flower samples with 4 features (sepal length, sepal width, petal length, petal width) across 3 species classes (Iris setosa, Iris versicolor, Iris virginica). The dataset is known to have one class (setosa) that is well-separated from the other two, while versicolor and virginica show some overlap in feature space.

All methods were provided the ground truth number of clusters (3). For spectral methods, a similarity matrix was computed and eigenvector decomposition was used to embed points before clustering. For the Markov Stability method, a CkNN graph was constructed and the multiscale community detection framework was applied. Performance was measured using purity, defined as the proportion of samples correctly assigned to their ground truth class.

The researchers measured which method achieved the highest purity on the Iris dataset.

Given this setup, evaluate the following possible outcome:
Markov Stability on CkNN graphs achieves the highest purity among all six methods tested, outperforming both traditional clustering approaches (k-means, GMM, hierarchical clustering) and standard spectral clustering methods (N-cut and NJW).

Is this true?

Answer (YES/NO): NO